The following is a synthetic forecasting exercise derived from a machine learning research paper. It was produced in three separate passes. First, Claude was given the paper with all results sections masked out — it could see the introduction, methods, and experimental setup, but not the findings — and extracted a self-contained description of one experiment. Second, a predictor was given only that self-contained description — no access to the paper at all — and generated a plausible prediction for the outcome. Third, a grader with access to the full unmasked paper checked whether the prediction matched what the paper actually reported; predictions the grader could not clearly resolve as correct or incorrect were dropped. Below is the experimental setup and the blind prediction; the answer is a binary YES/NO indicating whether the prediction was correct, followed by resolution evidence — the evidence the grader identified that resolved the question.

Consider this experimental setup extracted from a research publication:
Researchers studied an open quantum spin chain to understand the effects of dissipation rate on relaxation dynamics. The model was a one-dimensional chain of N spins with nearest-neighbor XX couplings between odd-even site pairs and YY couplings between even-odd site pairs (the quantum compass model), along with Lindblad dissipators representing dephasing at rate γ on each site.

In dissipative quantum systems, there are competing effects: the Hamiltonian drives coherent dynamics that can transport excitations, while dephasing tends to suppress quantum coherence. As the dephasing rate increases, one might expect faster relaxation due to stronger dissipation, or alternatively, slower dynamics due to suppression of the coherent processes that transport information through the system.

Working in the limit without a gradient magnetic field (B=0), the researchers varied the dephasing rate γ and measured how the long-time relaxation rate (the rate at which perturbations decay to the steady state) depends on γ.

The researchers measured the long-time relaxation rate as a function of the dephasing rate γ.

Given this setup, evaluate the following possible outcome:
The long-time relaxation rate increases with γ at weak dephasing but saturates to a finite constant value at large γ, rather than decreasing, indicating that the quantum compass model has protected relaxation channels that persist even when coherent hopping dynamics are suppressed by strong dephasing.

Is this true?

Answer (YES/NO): NO